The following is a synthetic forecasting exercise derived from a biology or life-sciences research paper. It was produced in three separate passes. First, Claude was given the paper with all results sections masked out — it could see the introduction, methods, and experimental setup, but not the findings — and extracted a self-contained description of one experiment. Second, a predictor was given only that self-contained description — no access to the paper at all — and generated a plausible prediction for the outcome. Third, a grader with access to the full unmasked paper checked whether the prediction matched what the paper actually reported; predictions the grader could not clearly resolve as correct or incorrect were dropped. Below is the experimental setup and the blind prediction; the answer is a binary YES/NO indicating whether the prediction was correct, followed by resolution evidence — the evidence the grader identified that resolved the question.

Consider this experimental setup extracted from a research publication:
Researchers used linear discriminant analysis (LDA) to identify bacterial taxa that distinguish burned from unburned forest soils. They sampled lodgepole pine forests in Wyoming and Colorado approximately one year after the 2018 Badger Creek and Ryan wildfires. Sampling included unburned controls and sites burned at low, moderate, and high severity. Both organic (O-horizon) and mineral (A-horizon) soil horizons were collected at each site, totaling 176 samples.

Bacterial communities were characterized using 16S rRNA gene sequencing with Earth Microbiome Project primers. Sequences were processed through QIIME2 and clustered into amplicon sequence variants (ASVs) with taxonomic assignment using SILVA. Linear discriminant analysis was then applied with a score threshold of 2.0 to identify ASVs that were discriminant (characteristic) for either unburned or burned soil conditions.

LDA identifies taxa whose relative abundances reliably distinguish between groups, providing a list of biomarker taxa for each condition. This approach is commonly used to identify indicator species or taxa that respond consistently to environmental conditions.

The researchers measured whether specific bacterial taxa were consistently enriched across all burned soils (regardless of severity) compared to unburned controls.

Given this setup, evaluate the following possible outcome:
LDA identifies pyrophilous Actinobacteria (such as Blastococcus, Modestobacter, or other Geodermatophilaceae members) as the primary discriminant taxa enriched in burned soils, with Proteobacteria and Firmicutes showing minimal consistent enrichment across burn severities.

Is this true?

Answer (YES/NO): NO